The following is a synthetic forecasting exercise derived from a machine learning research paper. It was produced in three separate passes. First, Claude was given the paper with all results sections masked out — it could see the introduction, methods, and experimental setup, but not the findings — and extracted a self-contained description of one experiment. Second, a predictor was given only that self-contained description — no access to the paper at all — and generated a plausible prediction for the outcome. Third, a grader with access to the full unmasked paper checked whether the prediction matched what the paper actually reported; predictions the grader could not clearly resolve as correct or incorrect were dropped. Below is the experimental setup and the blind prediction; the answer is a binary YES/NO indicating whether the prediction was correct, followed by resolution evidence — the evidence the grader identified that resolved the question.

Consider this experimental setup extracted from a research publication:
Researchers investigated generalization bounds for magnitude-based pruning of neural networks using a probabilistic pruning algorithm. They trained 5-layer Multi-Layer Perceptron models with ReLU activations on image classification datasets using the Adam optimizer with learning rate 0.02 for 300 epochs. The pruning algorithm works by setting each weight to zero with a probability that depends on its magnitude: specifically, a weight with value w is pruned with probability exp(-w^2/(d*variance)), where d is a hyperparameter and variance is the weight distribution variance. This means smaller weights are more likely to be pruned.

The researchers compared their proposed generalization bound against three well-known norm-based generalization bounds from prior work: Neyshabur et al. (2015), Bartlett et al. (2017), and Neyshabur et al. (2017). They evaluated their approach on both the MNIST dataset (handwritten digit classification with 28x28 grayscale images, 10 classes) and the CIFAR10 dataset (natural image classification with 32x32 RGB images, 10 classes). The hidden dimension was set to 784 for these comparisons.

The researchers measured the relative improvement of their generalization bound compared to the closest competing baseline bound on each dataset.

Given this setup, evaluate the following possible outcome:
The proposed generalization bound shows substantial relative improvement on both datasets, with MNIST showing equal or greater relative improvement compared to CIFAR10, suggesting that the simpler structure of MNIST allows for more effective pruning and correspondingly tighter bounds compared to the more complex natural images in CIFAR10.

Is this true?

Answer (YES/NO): NO